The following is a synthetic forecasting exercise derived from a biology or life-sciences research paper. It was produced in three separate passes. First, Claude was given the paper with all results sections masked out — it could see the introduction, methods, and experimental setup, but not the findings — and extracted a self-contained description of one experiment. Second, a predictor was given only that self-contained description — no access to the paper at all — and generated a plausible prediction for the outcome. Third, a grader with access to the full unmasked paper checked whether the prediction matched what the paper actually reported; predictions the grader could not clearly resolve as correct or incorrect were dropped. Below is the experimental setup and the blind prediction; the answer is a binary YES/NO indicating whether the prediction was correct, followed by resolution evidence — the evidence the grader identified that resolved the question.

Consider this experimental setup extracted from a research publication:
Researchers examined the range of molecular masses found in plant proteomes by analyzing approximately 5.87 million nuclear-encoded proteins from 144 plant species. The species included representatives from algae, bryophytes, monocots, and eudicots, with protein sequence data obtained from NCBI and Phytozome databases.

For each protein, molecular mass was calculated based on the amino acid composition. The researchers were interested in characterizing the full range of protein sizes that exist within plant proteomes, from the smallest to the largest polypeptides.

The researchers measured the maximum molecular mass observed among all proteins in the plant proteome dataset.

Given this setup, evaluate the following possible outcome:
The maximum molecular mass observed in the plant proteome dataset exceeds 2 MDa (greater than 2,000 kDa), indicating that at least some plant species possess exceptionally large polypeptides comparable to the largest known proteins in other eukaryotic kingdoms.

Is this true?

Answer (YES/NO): YES